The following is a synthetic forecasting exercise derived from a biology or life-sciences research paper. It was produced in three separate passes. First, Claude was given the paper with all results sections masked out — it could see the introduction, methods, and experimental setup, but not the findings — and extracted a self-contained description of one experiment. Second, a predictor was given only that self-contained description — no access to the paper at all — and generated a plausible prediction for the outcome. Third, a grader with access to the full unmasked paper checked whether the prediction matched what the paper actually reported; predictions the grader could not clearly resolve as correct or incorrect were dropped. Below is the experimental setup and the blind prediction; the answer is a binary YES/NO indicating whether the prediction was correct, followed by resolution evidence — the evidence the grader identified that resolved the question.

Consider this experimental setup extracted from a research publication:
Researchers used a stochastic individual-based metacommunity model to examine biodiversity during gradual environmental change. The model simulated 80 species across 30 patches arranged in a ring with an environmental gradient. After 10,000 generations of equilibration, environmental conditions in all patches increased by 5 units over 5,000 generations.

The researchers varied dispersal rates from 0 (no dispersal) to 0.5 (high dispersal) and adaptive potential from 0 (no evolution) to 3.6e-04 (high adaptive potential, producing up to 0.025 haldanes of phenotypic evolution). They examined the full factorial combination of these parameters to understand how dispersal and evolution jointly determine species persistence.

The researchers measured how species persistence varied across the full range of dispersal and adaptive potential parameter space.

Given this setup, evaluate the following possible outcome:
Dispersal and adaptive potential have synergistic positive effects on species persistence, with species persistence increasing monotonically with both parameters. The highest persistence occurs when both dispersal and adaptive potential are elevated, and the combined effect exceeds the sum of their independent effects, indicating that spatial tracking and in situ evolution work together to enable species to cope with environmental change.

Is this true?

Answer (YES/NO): NO